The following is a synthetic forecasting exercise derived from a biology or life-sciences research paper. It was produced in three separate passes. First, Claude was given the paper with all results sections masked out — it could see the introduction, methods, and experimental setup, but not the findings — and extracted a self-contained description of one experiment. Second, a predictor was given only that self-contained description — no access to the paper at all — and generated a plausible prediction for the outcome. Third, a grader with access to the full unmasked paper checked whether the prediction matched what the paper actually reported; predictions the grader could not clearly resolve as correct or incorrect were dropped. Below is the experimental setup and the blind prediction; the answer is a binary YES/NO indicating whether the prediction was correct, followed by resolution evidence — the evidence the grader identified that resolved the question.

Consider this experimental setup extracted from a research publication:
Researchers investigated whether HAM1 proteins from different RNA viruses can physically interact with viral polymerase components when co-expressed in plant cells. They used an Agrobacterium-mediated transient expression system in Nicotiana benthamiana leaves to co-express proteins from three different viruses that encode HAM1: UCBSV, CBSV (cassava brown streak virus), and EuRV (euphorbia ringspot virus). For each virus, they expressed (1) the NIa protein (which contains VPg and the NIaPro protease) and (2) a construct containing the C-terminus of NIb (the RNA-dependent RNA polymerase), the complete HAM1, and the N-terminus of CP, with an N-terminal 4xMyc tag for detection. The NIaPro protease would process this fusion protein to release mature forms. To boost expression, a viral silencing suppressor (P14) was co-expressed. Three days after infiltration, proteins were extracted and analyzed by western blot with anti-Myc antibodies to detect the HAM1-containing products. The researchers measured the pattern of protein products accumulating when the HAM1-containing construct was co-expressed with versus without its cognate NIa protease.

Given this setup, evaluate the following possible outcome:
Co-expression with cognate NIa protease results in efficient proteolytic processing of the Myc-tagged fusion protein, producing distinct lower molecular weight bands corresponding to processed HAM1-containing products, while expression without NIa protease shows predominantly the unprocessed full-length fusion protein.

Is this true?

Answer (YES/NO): NO